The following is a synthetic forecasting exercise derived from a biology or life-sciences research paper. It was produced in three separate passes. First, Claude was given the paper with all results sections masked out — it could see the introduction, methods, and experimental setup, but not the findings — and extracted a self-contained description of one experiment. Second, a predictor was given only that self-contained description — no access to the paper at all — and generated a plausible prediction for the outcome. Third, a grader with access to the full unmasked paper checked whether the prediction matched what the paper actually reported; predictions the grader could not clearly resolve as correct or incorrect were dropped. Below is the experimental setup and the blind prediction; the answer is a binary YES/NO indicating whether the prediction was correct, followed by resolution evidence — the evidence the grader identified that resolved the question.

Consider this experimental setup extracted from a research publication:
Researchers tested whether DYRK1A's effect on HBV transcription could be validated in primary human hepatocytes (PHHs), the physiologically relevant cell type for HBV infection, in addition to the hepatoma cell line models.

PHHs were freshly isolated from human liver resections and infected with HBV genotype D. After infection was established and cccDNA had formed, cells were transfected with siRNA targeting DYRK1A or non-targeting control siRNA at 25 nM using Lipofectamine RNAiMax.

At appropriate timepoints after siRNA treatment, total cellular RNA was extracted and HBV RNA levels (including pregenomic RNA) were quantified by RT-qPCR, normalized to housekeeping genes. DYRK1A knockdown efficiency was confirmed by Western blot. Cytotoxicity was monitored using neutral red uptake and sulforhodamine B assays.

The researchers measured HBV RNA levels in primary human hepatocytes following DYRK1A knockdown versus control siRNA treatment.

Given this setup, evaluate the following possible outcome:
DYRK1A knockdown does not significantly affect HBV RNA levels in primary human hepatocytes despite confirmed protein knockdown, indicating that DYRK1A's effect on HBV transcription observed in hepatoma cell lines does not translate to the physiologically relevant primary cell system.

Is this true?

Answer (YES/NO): NO